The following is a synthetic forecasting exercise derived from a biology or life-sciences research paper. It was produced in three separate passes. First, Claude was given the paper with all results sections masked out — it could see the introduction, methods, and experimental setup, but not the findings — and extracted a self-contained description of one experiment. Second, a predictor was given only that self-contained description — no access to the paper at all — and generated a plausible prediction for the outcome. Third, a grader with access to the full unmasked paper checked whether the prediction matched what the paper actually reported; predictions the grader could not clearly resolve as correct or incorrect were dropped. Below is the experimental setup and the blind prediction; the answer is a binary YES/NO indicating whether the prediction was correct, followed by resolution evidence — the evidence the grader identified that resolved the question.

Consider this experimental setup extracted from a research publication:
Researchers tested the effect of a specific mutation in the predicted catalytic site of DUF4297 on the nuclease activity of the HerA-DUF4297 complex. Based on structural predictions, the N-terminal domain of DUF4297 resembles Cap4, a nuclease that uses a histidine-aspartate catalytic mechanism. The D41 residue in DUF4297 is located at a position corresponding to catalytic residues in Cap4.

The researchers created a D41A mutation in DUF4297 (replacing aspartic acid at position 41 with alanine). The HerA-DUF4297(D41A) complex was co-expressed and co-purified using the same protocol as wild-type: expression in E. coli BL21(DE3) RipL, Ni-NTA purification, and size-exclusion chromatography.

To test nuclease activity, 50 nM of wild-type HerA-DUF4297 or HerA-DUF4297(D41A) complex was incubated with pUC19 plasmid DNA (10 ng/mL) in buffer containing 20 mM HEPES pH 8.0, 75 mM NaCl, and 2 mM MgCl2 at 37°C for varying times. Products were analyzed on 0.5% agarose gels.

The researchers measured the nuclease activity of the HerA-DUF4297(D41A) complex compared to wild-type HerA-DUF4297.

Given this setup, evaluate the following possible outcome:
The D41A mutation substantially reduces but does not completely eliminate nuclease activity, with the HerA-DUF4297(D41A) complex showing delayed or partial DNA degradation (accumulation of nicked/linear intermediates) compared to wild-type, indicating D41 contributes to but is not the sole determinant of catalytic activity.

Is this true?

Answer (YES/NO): NO